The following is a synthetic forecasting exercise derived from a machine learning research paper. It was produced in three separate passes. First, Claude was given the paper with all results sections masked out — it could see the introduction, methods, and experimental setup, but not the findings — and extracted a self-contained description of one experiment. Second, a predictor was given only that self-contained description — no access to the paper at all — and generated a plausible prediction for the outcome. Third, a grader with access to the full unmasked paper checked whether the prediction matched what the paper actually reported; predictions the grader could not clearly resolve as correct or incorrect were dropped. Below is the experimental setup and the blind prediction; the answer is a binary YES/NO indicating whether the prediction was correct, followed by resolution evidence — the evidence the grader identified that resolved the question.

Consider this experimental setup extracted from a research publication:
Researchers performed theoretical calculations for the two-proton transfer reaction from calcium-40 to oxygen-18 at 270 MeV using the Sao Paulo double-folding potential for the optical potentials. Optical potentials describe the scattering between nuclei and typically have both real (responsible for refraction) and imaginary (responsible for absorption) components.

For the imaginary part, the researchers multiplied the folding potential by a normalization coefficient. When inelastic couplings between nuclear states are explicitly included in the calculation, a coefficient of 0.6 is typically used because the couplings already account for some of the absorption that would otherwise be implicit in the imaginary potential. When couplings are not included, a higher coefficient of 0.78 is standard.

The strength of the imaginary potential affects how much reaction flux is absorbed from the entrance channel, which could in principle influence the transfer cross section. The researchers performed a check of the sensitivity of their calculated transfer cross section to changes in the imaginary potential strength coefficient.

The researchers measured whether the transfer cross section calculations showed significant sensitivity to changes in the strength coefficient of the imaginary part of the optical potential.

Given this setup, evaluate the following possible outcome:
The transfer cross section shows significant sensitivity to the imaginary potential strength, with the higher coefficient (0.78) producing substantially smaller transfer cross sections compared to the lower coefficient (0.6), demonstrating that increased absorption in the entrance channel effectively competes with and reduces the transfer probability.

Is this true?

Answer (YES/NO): NO